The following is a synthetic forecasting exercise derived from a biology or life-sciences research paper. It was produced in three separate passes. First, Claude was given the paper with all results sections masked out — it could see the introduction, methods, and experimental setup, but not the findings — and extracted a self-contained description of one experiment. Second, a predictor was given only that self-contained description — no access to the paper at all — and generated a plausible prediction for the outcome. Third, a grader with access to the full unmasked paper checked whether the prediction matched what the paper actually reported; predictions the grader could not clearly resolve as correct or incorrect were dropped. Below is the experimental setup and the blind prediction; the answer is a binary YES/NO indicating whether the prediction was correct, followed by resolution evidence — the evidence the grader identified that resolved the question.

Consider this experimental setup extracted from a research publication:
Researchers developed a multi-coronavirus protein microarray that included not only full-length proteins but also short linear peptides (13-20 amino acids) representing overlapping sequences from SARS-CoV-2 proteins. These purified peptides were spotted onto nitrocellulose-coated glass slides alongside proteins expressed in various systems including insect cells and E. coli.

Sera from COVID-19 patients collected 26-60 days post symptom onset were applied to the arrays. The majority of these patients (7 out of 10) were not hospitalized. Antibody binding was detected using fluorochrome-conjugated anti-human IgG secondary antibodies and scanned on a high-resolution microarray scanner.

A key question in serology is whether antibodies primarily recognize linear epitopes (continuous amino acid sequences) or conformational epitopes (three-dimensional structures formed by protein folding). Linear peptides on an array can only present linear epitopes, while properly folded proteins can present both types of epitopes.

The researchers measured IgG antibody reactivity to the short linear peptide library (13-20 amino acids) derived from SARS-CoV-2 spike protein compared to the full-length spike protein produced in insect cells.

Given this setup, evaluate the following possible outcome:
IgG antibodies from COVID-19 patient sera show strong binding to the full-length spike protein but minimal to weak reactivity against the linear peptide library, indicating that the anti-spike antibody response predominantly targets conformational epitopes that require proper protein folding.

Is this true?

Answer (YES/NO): YES